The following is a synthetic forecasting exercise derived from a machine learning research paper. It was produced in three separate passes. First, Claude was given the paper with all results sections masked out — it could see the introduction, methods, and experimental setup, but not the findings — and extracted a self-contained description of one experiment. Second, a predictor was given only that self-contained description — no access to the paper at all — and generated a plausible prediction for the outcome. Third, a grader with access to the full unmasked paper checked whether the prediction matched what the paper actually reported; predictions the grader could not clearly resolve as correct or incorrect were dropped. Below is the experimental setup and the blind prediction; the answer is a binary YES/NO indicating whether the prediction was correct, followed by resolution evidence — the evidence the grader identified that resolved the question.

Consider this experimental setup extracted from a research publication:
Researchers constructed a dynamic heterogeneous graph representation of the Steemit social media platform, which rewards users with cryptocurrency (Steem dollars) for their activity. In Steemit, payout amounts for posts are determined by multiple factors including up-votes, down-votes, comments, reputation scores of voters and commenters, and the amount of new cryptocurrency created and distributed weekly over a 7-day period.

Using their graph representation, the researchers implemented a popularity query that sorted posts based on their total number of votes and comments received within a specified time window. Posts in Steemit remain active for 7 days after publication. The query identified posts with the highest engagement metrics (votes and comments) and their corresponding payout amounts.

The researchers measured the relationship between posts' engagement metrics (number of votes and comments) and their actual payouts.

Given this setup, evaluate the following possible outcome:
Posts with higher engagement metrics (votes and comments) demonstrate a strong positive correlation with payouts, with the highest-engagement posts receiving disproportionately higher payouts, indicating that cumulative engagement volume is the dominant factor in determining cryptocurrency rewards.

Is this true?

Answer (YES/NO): NO